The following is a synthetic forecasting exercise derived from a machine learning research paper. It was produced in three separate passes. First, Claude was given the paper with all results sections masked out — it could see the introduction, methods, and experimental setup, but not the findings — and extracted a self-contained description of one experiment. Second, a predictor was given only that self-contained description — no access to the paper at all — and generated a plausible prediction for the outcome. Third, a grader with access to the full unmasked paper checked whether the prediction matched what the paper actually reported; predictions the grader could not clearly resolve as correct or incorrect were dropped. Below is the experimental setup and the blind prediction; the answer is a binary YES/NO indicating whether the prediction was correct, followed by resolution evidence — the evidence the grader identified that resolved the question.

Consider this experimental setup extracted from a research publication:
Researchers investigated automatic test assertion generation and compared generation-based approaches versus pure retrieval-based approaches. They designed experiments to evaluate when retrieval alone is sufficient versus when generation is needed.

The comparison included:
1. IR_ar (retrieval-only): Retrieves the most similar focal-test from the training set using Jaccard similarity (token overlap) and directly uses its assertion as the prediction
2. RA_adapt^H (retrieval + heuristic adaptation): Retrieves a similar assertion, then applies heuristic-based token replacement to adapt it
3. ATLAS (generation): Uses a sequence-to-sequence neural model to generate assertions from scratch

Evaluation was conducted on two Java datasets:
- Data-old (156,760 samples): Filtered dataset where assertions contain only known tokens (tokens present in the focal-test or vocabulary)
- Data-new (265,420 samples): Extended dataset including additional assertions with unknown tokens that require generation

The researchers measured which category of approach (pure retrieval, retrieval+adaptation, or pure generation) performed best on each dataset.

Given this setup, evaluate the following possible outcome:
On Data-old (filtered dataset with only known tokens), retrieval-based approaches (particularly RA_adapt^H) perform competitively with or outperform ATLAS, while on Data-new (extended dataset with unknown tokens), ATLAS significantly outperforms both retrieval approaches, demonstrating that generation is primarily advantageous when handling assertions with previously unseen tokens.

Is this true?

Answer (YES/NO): NO